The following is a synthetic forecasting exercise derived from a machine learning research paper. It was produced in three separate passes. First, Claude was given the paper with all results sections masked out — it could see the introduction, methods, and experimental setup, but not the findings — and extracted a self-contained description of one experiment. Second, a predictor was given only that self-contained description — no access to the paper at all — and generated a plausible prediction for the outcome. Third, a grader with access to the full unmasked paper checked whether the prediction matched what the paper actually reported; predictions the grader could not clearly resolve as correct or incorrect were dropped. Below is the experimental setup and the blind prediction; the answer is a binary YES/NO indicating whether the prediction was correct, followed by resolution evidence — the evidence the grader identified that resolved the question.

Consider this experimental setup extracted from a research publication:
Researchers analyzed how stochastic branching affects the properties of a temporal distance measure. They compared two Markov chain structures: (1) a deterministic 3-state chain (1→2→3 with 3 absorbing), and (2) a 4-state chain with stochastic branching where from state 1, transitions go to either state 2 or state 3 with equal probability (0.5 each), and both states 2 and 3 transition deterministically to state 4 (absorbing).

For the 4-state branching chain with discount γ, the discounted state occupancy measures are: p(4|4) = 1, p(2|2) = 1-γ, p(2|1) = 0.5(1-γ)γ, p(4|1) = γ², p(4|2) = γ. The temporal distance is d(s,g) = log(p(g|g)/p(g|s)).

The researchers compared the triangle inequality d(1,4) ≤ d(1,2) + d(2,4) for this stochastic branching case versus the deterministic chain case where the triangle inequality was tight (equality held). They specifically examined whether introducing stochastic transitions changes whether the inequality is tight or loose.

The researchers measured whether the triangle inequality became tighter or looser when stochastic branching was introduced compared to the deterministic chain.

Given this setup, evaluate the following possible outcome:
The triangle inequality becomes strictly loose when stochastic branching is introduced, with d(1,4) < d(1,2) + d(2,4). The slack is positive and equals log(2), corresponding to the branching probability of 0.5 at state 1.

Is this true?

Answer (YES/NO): YES